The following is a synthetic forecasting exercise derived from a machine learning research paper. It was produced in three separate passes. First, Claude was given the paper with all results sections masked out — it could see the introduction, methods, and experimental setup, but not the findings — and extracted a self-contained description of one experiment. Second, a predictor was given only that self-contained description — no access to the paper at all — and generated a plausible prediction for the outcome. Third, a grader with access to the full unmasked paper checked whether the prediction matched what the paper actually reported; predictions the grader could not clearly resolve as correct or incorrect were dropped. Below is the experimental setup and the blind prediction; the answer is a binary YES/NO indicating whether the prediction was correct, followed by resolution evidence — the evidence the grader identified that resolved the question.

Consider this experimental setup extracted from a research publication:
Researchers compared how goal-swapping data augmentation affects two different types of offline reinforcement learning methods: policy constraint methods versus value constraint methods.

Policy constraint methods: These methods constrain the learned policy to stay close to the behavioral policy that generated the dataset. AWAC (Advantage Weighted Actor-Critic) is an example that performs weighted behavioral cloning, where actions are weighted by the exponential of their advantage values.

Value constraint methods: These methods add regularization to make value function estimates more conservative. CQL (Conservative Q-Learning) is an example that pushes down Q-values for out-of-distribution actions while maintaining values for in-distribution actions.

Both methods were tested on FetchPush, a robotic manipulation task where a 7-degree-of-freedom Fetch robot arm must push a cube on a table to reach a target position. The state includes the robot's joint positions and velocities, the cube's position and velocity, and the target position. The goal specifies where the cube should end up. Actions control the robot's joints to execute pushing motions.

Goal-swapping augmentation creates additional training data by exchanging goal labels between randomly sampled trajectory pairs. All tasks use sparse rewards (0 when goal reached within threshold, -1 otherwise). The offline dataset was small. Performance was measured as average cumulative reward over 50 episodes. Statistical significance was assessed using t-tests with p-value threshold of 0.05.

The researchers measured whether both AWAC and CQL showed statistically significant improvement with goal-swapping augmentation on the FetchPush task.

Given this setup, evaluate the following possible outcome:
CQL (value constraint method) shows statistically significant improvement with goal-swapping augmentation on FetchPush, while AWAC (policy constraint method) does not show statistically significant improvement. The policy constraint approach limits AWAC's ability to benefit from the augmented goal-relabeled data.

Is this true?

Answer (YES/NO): NO